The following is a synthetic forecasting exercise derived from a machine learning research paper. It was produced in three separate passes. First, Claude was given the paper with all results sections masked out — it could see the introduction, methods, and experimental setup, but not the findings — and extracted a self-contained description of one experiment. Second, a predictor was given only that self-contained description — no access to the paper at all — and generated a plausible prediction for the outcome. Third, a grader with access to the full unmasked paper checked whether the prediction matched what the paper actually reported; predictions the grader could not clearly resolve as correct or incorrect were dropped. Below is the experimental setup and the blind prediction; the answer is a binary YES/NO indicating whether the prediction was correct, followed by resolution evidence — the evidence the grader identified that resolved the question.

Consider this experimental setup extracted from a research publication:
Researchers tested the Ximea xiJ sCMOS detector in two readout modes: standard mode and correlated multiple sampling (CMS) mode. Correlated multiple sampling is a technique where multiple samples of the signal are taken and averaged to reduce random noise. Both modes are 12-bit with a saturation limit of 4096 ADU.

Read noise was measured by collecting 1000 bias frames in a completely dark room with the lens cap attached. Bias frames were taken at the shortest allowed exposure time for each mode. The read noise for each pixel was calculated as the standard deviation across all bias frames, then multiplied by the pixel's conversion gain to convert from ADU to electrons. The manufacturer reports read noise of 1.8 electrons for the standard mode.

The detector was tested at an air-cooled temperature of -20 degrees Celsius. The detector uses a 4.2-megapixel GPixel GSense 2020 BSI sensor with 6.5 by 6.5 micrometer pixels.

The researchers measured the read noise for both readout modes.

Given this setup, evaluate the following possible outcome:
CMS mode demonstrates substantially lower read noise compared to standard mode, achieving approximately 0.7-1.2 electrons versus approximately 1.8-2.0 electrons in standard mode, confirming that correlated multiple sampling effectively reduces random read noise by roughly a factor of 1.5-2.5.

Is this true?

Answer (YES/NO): NO